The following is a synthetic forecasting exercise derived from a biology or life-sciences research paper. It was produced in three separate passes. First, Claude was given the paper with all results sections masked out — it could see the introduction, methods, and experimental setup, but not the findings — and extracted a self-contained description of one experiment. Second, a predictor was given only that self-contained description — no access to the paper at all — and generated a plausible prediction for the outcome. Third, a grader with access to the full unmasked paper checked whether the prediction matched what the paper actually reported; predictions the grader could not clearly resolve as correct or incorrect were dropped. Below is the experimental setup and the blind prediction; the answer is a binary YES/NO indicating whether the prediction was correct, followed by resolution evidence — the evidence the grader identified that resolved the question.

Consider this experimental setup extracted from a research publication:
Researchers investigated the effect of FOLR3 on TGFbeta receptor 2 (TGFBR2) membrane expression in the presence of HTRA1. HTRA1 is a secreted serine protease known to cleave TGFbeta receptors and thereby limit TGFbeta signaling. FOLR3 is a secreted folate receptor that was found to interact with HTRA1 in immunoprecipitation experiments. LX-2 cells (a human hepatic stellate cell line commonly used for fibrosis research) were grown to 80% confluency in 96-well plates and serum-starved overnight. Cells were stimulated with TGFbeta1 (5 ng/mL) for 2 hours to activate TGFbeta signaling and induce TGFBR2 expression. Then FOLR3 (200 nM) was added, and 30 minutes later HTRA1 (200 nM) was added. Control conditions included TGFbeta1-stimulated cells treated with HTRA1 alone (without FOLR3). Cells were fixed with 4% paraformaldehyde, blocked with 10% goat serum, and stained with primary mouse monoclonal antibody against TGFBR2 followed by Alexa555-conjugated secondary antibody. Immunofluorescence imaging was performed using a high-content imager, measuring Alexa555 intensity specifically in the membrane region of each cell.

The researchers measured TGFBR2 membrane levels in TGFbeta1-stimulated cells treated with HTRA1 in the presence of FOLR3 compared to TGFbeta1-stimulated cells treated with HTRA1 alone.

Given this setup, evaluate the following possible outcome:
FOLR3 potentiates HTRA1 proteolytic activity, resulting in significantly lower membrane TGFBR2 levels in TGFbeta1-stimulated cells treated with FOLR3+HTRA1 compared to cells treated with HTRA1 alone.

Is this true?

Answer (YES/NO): NO